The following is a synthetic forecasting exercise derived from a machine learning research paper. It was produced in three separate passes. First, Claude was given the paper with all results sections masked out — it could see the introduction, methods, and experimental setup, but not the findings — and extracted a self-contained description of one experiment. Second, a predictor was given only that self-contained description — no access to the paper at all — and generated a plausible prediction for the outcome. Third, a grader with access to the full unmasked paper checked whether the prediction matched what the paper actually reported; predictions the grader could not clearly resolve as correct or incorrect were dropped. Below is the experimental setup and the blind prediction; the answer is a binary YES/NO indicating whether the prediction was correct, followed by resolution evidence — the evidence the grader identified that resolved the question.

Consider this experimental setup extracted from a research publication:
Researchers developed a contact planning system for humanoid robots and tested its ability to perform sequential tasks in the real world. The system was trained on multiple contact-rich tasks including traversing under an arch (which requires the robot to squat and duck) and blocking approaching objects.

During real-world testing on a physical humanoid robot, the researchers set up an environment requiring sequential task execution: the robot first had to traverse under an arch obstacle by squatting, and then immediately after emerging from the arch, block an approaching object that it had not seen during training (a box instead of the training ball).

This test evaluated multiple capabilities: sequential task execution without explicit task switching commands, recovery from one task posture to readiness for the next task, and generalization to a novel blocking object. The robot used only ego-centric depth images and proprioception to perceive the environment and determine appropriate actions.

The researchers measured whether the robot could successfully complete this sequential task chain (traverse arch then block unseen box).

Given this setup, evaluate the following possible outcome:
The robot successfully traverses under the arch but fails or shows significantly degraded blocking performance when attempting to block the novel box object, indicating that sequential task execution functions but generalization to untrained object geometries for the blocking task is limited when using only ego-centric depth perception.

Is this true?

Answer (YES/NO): NO